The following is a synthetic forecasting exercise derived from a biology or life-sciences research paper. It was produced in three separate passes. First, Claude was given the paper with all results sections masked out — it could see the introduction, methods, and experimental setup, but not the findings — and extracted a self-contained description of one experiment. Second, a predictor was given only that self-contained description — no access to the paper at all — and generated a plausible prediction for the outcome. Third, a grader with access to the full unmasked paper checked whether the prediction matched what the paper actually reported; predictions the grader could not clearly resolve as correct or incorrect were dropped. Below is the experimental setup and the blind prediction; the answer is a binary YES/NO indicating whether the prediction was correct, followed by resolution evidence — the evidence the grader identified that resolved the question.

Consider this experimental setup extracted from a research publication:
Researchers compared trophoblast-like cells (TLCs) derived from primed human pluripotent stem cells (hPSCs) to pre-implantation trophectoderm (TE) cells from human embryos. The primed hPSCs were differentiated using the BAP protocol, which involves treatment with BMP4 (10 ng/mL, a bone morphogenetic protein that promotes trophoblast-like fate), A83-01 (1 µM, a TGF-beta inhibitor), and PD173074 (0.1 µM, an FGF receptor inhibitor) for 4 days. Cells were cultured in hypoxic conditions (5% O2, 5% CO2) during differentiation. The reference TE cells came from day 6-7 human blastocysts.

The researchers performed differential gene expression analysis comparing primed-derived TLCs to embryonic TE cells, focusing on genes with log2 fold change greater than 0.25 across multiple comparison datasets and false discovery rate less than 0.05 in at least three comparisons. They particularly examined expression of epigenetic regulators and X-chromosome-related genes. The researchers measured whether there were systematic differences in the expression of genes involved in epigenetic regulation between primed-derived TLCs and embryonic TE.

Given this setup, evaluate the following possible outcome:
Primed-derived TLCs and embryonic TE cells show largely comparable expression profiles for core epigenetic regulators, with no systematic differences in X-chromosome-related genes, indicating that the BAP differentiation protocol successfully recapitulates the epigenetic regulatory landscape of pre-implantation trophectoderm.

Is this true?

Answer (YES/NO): NO